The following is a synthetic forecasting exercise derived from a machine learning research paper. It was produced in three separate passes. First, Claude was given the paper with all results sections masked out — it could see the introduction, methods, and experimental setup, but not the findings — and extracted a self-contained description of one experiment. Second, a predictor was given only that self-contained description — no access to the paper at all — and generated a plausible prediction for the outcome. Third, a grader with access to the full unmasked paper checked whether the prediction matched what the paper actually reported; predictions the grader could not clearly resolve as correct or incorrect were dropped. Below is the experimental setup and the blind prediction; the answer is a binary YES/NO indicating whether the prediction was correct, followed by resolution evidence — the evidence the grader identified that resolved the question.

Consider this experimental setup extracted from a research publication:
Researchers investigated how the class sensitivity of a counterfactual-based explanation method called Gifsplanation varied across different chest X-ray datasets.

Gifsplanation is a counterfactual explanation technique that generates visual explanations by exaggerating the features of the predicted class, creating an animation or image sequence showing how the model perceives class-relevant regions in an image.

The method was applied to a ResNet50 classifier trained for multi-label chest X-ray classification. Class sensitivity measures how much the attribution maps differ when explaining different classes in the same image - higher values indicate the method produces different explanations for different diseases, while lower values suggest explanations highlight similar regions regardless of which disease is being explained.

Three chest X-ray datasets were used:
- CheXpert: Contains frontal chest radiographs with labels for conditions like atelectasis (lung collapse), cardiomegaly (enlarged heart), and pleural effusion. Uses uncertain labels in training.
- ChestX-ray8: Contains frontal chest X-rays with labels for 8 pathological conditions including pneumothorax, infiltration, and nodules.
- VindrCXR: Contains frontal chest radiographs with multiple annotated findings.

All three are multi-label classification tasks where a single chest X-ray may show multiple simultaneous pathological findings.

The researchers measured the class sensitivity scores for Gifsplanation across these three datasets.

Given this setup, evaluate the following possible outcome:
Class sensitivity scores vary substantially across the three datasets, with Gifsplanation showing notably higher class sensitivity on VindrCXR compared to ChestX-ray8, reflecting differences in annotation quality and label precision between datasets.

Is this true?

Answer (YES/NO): NO